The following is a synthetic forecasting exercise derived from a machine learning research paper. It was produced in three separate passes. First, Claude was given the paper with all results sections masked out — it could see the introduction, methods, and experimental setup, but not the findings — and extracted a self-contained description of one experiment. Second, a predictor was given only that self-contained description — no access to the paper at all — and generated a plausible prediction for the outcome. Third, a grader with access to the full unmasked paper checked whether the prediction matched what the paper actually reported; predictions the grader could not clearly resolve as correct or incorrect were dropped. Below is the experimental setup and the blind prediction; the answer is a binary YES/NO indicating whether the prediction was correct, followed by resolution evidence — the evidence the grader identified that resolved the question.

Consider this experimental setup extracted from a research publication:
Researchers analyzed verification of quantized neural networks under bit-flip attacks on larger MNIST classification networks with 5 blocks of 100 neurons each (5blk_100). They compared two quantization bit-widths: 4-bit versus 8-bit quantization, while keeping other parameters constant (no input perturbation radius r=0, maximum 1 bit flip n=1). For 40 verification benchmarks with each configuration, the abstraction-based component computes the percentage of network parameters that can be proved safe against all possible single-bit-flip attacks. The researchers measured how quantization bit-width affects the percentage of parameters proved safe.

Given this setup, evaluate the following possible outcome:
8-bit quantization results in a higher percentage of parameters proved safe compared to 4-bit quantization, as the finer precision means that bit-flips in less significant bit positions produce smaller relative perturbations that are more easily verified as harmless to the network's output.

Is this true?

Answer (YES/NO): NO